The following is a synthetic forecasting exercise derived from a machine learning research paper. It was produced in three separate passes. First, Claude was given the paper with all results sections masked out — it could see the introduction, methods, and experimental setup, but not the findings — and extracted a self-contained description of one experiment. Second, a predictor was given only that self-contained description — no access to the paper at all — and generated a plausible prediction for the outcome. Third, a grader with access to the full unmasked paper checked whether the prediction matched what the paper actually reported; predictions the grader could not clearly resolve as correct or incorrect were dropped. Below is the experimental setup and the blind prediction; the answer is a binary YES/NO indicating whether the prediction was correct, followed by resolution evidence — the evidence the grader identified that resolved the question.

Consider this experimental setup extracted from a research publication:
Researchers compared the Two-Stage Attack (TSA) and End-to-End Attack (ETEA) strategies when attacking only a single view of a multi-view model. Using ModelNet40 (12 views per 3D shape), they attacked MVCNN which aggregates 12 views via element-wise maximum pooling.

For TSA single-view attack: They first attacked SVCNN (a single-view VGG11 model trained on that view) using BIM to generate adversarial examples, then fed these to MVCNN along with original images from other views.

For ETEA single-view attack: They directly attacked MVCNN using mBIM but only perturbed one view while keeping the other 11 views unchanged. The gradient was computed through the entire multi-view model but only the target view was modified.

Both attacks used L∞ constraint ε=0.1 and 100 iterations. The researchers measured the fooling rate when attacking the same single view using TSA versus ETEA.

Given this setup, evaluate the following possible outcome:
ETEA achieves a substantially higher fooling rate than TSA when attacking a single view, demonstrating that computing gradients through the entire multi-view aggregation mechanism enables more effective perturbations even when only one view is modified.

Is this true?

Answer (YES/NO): YES